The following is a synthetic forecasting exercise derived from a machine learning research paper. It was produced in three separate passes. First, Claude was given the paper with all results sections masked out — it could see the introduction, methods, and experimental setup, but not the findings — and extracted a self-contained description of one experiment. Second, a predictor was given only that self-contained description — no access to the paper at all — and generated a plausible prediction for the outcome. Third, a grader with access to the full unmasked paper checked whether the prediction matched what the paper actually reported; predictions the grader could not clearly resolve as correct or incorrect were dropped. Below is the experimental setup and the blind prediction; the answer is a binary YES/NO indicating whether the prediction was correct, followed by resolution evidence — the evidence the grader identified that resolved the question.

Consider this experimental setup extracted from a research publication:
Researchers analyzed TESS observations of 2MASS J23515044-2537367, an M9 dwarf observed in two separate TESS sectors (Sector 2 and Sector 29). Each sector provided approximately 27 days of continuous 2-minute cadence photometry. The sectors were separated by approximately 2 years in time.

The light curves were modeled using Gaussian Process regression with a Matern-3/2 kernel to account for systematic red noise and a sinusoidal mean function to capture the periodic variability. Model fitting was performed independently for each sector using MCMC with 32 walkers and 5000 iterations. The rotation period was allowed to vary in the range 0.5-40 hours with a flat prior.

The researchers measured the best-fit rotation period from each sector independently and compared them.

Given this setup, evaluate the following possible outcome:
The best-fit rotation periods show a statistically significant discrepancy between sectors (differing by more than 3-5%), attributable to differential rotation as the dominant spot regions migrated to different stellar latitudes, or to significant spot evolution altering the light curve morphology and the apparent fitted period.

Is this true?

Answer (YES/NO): NO